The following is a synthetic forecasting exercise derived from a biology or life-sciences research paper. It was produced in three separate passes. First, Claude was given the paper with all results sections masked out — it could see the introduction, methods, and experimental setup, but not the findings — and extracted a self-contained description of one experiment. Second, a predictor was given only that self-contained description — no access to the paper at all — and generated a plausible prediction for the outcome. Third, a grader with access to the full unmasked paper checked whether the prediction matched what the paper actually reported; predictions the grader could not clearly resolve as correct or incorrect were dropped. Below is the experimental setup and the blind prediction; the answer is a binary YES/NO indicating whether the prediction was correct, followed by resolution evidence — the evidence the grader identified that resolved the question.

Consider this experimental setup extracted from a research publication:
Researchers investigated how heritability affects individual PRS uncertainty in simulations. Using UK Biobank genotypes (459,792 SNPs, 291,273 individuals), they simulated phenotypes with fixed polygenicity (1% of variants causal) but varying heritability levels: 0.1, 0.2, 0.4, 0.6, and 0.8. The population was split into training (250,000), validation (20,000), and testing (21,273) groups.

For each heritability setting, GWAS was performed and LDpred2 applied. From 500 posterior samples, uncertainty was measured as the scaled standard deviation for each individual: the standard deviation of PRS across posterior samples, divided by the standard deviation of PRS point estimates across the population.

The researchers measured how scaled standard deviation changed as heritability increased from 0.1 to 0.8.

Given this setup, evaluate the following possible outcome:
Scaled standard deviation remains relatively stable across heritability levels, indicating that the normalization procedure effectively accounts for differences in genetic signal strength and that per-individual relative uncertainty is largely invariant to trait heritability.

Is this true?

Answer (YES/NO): NO